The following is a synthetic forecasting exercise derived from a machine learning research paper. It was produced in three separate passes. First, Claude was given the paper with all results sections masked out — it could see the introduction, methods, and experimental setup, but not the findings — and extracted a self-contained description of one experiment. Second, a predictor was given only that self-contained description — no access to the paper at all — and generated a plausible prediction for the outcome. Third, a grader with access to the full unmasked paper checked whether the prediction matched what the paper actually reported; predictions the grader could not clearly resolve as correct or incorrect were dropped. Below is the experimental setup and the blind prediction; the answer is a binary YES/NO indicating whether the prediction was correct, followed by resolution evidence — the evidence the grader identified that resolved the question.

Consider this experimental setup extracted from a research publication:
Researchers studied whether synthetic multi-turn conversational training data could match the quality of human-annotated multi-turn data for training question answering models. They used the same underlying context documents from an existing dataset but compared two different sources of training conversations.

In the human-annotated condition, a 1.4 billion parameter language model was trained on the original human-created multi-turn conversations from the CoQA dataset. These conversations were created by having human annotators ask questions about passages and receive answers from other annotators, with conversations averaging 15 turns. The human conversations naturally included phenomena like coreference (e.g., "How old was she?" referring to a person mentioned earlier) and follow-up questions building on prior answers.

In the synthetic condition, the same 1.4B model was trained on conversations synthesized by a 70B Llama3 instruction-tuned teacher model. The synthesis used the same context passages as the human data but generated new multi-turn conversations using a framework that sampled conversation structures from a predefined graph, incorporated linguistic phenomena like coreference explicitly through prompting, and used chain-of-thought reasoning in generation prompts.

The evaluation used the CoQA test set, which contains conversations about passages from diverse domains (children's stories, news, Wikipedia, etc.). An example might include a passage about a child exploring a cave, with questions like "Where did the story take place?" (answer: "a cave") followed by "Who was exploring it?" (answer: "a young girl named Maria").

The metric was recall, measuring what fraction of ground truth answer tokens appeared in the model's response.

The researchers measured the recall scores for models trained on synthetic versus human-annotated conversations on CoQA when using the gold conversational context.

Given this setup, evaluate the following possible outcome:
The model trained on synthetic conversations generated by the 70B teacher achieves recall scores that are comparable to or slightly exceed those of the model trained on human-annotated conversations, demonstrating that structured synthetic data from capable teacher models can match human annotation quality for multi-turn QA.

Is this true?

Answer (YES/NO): YES